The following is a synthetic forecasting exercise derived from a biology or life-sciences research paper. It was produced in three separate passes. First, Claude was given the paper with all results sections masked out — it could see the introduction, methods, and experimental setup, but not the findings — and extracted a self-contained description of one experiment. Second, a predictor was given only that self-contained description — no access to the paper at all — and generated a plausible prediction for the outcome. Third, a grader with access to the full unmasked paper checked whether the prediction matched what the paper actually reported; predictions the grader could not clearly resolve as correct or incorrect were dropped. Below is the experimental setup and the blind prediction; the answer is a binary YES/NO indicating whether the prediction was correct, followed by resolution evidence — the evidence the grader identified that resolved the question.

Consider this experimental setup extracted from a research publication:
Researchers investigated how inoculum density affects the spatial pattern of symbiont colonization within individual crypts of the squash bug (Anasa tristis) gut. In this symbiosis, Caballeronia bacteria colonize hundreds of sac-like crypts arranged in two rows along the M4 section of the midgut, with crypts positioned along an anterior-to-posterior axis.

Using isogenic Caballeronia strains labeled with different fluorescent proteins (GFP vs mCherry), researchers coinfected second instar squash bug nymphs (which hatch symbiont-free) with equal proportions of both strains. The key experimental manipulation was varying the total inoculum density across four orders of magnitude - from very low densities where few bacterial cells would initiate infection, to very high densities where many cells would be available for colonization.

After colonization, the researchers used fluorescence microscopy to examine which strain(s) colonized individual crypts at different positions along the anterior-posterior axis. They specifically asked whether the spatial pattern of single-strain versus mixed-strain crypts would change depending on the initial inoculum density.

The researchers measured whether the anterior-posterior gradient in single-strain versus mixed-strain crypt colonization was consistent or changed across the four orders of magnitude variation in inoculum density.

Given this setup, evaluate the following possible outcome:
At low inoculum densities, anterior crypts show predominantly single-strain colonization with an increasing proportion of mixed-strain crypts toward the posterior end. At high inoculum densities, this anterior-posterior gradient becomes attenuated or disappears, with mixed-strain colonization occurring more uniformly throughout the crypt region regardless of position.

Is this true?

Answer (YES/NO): NO